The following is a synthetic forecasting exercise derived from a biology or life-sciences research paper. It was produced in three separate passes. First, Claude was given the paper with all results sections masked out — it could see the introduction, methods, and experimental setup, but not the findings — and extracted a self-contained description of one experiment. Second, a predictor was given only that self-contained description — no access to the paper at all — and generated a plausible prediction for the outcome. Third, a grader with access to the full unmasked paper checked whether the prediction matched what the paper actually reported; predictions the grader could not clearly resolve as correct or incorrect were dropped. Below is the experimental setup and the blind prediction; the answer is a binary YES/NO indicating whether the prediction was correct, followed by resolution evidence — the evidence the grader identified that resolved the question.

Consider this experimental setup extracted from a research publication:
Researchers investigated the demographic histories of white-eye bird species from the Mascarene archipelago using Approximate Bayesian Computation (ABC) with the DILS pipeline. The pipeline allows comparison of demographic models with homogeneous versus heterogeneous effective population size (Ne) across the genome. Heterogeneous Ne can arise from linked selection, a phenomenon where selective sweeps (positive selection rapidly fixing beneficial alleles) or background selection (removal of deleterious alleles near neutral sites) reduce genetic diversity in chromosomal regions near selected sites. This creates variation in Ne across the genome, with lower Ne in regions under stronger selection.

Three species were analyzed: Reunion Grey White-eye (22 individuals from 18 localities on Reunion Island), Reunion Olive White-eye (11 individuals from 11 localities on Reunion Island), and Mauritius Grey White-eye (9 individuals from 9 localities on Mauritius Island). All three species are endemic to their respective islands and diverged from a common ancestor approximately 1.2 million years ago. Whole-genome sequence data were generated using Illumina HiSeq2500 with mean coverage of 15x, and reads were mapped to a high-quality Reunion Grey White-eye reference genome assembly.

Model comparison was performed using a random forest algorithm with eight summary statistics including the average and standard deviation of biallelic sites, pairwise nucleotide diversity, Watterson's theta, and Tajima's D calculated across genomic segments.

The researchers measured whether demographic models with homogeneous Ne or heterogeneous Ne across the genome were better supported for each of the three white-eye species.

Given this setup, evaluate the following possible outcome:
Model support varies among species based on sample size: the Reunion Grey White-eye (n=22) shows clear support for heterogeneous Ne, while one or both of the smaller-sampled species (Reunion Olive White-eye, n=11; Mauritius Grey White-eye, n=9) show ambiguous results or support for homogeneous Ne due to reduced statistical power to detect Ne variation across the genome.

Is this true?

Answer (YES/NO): NO